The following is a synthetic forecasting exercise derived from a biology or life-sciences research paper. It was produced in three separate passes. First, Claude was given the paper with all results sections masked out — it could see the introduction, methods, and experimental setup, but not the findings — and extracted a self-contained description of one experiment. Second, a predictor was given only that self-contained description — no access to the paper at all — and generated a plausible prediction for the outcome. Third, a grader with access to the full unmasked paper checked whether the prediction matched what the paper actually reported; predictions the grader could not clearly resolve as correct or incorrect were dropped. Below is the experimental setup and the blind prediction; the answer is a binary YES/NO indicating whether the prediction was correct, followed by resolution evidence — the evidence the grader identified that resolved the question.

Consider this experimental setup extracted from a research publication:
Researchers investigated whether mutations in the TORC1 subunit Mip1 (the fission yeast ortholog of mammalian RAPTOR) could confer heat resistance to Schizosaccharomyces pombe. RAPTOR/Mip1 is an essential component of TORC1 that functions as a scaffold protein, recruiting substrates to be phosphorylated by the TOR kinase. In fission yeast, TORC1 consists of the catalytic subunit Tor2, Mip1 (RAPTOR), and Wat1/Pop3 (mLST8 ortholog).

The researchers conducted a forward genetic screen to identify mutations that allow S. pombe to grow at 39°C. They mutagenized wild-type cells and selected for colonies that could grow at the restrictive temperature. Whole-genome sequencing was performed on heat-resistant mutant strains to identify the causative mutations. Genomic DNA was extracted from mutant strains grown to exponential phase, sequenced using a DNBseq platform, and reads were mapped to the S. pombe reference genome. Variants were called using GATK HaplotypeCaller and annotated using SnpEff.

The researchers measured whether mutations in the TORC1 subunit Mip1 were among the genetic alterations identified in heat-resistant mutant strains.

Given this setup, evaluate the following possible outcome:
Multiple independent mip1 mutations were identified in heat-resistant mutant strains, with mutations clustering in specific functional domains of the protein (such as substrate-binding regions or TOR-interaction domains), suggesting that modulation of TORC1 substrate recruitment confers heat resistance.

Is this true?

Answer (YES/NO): NO